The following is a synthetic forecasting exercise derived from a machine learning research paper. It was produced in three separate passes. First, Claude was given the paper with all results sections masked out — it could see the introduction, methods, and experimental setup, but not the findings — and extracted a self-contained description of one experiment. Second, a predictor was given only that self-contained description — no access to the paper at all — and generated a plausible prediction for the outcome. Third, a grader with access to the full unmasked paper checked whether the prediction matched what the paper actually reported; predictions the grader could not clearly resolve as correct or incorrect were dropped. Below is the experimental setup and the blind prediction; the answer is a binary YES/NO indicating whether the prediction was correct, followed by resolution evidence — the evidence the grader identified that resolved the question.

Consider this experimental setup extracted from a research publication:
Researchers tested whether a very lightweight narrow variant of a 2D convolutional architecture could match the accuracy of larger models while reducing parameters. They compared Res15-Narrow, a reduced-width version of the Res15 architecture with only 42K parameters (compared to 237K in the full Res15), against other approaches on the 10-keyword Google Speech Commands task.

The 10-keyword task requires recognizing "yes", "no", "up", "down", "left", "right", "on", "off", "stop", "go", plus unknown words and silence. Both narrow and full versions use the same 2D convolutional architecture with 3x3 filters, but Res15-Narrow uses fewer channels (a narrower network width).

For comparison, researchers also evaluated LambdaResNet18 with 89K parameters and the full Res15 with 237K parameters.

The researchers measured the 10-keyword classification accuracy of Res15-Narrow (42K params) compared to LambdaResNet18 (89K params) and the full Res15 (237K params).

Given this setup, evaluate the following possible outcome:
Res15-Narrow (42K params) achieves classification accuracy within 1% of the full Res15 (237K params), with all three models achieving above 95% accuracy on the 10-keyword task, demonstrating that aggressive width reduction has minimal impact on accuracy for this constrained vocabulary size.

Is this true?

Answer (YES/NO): NO